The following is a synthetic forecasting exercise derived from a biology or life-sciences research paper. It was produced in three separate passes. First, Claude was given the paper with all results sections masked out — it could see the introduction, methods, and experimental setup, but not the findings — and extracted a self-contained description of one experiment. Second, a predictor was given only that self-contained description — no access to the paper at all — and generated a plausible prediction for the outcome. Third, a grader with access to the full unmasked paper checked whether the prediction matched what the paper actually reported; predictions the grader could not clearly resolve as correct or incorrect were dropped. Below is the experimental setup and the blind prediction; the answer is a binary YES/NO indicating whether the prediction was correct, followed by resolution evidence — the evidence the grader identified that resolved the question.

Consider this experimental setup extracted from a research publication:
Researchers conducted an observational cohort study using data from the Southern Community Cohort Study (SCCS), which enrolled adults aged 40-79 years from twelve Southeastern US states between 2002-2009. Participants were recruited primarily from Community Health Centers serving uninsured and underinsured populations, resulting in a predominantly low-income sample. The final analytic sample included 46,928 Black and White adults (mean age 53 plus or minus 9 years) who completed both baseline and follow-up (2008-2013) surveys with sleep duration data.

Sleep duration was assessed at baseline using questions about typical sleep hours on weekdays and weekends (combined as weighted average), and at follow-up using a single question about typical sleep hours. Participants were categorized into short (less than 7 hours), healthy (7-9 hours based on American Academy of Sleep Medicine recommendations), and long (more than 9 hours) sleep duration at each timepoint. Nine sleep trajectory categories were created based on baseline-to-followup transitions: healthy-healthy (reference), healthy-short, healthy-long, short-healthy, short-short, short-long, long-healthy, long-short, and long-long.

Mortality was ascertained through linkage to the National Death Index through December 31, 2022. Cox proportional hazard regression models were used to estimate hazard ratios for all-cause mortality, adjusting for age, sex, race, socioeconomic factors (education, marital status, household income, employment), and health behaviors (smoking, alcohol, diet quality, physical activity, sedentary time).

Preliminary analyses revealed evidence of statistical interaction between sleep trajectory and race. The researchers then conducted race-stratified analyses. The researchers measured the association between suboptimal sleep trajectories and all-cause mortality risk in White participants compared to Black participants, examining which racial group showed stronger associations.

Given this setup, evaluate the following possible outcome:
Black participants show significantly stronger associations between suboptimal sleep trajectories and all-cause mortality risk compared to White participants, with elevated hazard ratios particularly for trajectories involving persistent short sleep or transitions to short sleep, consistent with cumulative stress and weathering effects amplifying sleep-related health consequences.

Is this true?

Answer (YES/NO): NO